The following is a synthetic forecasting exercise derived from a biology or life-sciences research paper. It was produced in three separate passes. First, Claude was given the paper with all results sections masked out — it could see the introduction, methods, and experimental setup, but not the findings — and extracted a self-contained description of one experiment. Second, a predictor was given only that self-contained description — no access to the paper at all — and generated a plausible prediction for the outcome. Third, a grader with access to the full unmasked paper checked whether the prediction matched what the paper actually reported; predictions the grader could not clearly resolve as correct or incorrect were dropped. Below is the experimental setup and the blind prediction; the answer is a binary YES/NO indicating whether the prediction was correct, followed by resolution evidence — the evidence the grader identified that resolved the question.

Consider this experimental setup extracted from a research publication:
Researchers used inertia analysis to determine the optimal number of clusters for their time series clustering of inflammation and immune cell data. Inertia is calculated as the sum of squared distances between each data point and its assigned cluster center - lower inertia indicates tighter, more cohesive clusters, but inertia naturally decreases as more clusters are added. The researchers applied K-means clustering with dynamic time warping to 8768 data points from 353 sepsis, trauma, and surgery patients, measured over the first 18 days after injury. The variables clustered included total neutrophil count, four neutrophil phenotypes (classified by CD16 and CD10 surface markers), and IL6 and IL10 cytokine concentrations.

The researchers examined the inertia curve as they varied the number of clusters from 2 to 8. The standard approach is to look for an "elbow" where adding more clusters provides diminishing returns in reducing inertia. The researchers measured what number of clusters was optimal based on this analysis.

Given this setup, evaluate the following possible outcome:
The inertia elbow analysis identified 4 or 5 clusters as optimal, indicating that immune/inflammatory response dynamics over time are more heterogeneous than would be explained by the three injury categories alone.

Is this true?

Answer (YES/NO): YES